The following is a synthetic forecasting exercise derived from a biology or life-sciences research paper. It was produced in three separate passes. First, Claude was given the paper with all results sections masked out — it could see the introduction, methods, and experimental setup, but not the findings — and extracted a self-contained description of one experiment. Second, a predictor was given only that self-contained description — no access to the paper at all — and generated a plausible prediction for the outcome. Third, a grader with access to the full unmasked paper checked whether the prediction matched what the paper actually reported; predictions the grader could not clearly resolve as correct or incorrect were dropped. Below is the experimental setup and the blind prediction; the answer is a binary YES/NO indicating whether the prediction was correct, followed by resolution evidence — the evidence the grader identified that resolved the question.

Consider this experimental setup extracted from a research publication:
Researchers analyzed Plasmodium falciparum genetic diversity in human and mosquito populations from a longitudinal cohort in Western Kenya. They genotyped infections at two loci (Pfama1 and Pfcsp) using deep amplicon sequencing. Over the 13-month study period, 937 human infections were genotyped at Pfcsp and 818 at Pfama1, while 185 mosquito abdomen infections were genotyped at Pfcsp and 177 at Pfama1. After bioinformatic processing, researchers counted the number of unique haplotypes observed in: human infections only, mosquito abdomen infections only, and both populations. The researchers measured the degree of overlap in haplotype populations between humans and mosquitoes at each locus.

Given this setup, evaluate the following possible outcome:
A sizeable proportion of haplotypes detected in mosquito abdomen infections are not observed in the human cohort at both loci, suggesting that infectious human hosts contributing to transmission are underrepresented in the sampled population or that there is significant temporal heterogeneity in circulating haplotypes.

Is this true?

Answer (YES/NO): YES